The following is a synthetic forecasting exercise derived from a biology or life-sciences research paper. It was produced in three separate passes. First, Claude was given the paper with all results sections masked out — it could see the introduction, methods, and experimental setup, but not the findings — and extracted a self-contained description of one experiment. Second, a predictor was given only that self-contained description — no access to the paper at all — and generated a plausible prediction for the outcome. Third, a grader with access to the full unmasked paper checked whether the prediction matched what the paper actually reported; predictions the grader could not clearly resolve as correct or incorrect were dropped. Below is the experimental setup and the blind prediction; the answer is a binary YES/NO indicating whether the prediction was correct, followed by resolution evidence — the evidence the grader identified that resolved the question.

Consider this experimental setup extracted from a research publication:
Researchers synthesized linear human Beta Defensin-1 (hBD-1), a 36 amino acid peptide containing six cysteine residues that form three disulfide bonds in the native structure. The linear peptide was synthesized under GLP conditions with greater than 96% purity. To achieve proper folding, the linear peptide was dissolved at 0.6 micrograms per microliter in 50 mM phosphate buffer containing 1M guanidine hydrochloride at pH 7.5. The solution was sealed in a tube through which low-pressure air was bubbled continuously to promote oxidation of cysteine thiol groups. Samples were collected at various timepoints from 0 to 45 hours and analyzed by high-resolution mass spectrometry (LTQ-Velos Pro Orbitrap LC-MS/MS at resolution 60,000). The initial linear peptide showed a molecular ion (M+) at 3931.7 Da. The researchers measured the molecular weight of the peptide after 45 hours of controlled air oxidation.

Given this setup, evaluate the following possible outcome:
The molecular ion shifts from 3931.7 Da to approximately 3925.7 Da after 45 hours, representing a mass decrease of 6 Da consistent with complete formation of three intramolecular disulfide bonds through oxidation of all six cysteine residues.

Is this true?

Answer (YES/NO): YES